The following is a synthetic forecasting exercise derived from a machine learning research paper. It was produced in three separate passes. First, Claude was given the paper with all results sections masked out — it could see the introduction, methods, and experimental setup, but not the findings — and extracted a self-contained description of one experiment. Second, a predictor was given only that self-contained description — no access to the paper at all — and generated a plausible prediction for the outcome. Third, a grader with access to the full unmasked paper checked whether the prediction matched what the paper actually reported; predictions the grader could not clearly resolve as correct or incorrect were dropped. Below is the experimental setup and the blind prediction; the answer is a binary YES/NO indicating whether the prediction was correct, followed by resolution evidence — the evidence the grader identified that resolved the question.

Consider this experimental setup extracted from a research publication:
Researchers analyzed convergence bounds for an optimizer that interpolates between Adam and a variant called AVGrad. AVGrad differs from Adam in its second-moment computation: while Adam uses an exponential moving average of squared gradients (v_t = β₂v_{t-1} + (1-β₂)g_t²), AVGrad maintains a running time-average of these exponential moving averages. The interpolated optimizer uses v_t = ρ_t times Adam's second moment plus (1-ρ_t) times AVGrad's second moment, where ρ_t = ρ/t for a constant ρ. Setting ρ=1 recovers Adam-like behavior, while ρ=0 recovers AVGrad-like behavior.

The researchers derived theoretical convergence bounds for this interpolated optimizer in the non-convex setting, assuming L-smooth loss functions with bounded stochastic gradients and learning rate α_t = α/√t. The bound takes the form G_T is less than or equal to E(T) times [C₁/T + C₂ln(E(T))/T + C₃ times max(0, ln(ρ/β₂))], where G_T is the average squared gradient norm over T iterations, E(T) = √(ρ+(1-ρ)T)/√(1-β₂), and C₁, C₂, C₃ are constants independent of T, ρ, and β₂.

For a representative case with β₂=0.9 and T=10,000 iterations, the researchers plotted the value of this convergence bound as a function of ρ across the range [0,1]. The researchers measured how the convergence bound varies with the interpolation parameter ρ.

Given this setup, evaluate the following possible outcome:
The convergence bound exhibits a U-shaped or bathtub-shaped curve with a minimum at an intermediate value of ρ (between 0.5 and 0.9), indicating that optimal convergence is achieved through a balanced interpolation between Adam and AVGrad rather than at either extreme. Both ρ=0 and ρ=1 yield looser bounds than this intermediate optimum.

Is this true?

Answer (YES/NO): NO